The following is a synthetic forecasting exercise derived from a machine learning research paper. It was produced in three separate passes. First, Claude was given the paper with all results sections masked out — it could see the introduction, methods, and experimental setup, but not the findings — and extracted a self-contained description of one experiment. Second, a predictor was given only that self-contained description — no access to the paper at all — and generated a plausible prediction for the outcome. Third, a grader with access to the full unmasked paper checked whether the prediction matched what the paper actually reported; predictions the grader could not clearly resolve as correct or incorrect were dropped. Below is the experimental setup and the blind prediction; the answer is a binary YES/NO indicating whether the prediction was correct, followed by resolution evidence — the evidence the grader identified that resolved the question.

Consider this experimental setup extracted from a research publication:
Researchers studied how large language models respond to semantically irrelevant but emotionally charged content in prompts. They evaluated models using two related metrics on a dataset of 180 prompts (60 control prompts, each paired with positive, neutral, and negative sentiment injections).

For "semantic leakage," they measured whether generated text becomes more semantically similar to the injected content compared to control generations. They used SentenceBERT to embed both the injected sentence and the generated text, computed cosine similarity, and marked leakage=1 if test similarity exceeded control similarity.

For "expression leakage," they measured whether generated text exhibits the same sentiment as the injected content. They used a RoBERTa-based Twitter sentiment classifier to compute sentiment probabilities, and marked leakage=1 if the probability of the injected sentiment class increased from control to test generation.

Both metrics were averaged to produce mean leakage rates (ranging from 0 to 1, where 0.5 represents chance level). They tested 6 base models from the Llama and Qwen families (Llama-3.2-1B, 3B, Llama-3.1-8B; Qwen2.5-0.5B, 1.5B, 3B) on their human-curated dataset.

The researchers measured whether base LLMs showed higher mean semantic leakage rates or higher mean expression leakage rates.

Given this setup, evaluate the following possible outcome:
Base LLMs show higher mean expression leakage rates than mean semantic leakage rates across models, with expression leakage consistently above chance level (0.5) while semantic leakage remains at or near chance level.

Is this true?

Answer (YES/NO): NO